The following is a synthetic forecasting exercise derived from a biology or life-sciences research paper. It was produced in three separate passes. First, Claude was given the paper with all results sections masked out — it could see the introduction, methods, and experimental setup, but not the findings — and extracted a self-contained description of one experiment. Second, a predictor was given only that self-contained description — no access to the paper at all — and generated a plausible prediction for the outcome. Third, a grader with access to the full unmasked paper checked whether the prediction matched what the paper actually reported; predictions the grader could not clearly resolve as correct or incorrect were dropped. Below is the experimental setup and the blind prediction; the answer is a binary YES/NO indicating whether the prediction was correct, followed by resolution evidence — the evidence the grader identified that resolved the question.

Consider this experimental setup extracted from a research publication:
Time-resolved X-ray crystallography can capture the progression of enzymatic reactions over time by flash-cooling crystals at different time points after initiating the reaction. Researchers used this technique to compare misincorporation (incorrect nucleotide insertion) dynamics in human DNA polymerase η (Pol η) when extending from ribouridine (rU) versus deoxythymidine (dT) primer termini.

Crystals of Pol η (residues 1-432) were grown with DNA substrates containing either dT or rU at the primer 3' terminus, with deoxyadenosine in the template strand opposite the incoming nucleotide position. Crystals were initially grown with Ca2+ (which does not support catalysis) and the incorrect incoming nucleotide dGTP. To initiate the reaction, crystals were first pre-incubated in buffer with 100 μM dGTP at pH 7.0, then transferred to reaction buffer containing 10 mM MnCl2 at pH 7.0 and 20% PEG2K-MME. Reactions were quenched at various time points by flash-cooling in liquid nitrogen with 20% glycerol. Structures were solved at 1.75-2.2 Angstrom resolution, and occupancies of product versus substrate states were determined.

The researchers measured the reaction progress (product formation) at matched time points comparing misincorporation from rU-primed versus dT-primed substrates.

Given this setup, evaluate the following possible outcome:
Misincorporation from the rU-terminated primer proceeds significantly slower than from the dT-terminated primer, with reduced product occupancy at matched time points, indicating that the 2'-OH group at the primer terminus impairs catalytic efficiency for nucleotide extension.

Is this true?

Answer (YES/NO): NO